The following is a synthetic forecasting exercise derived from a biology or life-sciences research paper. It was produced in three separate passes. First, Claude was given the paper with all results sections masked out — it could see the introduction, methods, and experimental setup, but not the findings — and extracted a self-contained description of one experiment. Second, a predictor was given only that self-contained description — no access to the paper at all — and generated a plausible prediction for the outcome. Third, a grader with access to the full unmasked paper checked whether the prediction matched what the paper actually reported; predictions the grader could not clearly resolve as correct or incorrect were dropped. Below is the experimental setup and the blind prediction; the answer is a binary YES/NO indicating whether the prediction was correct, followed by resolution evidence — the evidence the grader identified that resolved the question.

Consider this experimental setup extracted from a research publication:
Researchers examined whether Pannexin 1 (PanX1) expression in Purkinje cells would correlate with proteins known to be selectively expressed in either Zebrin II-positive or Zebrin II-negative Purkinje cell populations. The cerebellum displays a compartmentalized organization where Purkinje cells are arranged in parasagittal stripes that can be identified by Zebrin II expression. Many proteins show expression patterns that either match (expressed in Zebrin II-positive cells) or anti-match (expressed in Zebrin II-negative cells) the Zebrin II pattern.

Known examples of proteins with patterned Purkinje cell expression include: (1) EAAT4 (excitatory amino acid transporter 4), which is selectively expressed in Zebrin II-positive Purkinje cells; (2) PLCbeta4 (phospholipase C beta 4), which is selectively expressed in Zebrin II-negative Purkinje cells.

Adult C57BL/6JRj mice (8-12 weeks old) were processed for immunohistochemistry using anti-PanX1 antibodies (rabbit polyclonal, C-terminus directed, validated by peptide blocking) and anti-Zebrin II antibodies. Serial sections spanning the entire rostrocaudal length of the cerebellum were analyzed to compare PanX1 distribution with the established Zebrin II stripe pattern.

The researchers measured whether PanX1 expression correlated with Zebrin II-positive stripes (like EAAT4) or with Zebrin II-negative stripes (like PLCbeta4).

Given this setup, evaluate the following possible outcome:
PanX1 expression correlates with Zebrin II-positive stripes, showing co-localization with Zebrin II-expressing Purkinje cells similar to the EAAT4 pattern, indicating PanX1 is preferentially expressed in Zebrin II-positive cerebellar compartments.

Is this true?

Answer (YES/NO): YES